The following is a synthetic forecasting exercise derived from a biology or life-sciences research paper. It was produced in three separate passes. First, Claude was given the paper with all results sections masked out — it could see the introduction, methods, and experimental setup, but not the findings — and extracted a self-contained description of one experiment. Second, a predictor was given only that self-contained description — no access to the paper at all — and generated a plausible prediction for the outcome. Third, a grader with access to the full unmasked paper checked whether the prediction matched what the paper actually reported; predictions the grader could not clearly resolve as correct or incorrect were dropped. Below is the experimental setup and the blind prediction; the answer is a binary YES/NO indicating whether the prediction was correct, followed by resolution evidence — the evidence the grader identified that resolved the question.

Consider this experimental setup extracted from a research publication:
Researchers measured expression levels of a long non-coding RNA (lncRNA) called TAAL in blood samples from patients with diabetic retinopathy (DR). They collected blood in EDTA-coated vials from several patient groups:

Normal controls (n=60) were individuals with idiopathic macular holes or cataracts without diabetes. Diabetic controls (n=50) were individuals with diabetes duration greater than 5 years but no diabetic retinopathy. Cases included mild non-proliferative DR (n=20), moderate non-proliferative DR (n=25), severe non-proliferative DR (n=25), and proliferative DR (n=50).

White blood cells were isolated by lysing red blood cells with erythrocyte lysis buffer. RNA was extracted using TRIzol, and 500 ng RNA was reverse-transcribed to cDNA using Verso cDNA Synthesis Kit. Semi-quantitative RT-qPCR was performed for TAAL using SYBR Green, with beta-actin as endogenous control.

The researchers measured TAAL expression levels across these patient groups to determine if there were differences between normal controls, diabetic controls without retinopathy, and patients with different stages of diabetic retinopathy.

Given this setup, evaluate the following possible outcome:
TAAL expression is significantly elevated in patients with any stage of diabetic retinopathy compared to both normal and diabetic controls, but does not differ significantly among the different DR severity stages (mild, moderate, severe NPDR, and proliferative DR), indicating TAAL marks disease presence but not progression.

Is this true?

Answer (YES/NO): NO